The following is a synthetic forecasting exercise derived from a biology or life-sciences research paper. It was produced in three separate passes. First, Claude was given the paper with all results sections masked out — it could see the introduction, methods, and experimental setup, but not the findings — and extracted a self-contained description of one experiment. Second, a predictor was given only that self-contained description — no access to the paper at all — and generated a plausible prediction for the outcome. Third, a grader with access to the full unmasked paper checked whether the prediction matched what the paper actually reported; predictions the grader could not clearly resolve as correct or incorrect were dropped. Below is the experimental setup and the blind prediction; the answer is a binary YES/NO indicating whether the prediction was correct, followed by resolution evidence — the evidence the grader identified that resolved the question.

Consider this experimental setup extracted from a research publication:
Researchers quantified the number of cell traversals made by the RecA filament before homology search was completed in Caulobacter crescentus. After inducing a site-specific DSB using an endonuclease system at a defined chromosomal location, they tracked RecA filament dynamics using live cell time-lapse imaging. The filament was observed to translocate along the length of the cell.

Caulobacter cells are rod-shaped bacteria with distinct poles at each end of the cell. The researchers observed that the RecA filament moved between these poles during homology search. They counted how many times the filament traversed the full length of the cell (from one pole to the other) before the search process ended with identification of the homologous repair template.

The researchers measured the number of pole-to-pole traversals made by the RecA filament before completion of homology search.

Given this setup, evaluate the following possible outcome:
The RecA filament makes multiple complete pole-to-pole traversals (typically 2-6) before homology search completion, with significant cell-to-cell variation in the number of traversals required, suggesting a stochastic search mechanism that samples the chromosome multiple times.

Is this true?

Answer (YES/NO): YES